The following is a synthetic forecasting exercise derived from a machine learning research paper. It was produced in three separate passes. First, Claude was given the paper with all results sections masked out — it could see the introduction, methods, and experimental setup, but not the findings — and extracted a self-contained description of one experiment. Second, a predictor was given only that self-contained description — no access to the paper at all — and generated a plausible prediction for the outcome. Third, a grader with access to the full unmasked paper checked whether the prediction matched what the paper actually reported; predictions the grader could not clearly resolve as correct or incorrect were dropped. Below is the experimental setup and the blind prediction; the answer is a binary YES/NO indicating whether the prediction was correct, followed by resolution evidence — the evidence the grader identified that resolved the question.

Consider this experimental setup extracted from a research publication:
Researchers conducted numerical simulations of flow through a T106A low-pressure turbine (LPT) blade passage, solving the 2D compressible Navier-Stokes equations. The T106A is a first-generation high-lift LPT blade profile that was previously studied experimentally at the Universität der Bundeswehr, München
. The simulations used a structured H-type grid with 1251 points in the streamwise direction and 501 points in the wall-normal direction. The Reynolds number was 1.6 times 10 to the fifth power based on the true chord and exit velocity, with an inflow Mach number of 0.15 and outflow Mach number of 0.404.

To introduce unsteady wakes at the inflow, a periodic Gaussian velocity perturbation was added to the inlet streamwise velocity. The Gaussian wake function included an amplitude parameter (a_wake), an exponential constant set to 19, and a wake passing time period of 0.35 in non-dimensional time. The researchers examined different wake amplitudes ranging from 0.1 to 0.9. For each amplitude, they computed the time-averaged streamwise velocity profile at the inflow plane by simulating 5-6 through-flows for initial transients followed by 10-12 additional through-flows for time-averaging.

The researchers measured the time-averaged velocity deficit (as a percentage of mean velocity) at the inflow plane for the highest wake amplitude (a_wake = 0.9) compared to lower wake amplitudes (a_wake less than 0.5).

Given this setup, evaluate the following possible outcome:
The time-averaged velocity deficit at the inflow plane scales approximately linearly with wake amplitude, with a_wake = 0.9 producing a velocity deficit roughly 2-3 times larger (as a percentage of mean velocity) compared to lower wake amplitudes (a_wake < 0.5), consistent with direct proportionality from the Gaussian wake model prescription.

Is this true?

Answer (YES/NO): NO